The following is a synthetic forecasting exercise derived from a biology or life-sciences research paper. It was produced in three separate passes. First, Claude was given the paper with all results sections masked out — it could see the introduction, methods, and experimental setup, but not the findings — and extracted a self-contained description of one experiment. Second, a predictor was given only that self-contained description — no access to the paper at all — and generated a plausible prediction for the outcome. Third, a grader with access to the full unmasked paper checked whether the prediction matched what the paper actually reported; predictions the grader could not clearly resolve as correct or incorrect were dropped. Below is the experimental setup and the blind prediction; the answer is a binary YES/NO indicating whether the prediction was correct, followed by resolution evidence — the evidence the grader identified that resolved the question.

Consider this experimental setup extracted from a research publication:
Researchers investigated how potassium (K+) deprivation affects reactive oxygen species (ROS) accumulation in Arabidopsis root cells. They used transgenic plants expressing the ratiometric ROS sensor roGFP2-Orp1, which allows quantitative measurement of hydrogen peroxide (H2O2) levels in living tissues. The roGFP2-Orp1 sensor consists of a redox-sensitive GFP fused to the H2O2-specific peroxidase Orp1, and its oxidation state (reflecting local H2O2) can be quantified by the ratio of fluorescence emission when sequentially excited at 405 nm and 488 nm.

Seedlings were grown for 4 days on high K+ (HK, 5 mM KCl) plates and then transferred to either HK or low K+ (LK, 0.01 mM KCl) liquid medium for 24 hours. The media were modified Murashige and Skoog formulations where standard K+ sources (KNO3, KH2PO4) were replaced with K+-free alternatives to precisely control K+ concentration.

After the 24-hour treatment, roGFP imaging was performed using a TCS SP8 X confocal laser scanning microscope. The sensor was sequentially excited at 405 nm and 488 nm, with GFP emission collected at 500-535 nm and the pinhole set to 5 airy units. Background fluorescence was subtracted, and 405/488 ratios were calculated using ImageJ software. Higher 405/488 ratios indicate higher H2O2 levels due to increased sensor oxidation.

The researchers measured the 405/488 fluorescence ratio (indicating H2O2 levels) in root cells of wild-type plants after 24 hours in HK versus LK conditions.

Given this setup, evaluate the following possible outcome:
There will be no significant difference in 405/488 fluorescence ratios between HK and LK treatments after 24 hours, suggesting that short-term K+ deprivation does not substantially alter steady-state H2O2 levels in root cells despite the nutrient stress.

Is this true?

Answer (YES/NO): NO